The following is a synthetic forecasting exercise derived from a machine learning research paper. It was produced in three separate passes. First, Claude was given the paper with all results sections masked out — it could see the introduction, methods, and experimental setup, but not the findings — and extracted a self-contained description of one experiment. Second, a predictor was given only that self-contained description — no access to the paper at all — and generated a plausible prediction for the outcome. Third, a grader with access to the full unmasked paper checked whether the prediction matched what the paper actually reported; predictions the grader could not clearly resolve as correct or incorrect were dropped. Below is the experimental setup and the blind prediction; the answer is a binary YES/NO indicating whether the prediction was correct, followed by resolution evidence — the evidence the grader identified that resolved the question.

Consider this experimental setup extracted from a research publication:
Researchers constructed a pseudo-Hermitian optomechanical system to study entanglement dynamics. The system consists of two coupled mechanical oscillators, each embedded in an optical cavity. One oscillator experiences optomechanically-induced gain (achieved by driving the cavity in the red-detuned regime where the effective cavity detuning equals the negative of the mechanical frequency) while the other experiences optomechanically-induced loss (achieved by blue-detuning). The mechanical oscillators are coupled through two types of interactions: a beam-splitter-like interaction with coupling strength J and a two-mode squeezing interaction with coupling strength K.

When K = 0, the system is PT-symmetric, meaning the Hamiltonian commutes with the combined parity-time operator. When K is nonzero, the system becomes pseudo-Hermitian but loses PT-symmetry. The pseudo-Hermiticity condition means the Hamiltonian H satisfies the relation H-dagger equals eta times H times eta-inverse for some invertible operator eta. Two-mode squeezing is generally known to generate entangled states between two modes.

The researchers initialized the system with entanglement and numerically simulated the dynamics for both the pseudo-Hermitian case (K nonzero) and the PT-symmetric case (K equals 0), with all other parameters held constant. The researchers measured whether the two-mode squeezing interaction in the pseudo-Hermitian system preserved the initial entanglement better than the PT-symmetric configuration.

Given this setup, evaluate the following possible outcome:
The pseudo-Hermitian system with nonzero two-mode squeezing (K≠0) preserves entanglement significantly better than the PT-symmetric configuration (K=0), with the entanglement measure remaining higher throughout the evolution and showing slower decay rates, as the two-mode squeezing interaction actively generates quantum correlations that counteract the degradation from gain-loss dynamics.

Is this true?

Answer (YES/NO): NO